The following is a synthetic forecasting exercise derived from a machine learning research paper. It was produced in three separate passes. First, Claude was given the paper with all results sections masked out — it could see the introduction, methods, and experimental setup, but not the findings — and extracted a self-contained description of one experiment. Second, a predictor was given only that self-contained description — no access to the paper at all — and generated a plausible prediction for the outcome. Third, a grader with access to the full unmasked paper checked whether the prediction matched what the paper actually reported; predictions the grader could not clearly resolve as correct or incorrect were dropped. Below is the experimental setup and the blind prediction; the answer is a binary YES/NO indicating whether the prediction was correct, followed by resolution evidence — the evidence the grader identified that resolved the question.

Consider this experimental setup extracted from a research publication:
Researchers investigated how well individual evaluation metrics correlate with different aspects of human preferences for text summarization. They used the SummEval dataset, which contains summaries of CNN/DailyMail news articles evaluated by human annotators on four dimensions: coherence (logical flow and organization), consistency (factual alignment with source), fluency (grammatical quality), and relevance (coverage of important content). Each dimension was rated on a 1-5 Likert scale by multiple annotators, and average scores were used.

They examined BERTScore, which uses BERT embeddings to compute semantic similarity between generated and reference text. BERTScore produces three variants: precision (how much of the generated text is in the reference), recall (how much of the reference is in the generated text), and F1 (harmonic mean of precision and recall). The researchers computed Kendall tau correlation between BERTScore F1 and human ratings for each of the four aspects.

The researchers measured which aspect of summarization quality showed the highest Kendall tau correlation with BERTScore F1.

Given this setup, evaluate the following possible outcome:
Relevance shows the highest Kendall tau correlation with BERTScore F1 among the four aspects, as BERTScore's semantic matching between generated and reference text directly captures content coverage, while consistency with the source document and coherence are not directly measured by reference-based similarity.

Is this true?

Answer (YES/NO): YES